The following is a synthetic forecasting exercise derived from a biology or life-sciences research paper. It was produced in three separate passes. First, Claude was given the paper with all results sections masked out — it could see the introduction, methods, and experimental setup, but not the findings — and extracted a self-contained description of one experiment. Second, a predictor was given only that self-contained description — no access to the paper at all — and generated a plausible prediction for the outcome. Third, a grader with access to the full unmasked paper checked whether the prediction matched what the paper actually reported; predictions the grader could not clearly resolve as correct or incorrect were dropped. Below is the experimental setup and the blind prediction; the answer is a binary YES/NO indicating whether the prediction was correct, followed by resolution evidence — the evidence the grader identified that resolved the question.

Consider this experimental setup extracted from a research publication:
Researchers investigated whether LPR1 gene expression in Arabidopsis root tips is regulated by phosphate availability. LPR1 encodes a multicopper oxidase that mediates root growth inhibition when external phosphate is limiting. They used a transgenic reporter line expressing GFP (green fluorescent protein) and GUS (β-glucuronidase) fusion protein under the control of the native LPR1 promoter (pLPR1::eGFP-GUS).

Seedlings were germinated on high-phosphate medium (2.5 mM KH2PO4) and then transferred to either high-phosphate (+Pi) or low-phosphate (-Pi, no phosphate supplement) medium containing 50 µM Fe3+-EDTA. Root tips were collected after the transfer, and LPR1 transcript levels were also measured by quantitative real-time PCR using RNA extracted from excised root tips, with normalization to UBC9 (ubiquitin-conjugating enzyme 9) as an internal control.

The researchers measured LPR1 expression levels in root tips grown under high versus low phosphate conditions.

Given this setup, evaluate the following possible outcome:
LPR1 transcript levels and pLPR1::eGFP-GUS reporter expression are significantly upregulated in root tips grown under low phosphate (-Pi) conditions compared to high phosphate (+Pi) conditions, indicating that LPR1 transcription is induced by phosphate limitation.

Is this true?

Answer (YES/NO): NO